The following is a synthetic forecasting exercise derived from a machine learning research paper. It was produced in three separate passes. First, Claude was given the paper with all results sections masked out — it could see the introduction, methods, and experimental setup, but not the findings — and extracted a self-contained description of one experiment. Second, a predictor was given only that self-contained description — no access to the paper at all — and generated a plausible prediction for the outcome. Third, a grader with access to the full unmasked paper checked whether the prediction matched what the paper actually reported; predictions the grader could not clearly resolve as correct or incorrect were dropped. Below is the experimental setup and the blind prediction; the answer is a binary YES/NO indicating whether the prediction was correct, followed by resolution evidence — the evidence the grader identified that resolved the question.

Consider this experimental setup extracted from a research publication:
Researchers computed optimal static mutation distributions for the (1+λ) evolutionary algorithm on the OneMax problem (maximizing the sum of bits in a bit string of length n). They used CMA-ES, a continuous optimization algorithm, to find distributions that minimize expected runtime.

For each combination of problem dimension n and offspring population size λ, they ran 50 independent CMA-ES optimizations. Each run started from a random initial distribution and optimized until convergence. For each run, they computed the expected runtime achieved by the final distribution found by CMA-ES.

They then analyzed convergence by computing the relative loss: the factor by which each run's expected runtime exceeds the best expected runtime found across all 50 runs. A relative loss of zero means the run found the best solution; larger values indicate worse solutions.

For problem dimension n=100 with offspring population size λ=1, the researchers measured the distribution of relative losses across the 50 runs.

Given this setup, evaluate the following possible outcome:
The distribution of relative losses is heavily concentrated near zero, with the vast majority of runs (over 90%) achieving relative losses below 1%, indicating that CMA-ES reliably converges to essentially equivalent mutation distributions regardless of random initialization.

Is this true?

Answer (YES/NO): YES